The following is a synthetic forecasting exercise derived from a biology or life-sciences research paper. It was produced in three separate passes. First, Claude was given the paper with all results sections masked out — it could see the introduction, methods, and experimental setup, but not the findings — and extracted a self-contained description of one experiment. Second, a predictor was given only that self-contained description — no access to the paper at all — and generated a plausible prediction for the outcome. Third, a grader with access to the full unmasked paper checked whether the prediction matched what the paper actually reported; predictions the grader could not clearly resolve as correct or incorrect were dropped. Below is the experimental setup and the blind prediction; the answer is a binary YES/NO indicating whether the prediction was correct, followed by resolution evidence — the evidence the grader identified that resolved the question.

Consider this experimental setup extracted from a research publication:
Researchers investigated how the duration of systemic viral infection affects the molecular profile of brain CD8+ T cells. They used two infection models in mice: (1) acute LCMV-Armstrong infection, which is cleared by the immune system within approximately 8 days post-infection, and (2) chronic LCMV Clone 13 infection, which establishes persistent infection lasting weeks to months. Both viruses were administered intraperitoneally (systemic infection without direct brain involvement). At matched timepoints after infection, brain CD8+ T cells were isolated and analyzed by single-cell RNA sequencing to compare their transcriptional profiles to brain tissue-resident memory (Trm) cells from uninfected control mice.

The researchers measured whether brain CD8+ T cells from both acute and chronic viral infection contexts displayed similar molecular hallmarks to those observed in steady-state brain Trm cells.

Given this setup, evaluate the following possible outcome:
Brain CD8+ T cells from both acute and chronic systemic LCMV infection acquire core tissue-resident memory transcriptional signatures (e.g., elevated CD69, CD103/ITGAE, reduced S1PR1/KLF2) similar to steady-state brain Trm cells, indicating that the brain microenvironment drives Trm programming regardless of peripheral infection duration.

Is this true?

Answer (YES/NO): NO